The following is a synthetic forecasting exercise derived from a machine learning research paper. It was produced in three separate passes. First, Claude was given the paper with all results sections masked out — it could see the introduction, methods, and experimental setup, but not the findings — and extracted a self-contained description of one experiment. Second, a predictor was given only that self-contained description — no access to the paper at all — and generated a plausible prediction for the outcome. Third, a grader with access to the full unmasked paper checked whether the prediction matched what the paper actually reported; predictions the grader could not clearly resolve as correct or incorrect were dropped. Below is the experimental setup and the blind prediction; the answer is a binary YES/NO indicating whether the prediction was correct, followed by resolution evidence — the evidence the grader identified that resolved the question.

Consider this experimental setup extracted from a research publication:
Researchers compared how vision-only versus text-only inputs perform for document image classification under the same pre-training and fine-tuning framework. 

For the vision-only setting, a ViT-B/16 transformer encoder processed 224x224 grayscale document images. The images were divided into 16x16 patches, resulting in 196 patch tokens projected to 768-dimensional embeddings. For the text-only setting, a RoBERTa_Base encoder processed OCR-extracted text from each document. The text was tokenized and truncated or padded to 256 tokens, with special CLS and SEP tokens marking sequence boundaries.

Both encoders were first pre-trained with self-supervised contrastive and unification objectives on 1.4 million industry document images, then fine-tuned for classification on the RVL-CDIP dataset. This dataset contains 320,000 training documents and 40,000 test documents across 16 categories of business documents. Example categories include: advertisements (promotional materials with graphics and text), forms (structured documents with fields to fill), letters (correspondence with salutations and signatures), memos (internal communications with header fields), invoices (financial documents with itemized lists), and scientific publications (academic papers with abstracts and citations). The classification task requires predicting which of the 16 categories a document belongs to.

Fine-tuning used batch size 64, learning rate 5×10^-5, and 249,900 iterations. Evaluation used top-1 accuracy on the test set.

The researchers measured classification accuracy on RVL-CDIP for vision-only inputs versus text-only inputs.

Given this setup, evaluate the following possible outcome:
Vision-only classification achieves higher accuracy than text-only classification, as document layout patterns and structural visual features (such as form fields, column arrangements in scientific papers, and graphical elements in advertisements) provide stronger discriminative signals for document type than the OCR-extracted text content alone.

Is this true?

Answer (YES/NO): NO